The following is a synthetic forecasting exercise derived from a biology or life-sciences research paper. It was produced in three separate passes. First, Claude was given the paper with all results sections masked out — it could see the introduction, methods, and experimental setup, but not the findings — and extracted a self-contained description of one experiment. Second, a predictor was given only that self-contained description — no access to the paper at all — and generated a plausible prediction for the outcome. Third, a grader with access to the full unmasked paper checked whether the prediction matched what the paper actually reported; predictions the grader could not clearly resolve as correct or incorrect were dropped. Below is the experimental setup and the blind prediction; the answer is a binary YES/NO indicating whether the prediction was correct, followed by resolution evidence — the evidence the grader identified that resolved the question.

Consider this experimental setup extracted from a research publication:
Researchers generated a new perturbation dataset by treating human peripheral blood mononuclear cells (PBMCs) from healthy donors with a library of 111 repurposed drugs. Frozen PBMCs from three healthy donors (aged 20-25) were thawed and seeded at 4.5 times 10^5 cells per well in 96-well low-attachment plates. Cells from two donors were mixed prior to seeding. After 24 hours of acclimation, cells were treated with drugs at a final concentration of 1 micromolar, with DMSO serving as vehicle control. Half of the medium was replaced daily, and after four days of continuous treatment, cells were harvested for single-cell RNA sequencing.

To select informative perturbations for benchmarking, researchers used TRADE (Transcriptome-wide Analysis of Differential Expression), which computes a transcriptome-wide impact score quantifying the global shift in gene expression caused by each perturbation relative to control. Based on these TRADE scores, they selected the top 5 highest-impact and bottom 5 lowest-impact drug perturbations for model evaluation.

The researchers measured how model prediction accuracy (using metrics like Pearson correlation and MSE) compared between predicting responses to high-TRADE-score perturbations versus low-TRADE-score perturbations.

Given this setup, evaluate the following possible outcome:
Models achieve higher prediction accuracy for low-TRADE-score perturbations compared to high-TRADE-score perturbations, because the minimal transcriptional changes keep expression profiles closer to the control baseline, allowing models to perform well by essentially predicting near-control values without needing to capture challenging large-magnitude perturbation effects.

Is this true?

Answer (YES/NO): YES